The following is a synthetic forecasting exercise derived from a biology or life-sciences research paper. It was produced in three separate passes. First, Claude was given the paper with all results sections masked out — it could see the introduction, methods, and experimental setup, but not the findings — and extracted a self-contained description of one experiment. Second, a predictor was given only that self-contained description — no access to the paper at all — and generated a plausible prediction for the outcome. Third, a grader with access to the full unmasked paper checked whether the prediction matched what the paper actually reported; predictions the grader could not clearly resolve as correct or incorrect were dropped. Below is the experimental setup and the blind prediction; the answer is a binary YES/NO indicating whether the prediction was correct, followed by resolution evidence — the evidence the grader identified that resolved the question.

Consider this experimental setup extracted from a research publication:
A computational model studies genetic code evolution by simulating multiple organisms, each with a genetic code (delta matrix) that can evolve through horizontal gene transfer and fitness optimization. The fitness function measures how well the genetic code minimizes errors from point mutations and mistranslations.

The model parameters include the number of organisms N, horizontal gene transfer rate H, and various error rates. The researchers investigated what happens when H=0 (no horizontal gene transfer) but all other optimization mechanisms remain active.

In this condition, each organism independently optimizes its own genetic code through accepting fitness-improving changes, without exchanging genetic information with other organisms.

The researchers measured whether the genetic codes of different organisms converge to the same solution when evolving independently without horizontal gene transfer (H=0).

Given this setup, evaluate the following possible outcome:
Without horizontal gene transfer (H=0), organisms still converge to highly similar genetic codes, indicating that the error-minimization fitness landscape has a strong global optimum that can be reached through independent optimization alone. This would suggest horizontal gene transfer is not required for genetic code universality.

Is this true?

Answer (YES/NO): NO